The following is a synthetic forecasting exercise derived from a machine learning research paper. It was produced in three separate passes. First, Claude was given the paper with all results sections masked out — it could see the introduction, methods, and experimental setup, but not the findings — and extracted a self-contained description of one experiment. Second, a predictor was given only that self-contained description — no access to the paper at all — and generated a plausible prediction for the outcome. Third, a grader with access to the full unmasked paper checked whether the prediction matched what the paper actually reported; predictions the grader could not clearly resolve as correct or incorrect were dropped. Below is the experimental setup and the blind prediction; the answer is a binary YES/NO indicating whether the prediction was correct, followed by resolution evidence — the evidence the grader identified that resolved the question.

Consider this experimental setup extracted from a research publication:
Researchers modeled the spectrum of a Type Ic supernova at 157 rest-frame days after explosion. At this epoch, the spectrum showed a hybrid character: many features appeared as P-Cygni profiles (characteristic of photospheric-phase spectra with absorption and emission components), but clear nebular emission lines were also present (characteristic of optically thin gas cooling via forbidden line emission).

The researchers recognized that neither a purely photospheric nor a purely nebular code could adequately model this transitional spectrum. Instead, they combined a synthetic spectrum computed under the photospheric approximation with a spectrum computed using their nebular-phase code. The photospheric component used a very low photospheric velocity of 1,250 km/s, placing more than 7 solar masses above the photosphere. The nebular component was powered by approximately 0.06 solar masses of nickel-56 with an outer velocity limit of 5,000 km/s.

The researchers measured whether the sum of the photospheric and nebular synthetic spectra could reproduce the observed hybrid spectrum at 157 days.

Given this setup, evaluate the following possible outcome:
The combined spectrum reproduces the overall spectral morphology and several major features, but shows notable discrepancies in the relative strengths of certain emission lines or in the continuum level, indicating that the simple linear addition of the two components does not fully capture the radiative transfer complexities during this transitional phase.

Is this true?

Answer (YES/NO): NO